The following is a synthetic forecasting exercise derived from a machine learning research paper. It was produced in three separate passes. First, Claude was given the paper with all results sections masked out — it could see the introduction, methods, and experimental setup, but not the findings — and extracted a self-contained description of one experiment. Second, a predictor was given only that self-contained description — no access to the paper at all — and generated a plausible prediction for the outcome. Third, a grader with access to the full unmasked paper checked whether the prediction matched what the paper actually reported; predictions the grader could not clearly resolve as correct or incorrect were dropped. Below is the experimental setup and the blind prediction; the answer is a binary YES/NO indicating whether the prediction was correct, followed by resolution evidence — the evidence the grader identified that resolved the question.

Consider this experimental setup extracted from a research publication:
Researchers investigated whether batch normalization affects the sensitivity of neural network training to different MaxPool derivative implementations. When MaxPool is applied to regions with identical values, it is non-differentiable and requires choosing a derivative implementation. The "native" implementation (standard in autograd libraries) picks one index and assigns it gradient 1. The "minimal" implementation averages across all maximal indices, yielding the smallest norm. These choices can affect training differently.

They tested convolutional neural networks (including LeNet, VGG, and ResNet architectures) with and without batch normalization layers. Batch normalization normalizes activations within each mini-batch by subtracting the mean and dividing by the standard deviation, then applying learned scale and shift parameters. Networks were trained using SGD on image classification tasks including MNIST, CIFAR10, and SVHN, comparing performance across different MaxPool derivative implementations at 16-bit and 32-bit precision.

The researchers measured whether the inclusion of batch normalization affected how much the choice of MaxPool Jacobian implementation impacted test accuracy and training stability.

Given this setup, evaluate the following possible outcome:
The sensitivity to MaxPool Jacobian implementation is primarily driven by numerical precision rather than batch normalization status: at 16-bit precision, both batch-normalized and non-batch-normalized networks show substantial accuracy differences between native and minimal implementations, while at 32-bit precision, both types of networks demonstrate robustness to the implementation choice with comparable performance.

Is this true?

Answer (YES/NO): NO